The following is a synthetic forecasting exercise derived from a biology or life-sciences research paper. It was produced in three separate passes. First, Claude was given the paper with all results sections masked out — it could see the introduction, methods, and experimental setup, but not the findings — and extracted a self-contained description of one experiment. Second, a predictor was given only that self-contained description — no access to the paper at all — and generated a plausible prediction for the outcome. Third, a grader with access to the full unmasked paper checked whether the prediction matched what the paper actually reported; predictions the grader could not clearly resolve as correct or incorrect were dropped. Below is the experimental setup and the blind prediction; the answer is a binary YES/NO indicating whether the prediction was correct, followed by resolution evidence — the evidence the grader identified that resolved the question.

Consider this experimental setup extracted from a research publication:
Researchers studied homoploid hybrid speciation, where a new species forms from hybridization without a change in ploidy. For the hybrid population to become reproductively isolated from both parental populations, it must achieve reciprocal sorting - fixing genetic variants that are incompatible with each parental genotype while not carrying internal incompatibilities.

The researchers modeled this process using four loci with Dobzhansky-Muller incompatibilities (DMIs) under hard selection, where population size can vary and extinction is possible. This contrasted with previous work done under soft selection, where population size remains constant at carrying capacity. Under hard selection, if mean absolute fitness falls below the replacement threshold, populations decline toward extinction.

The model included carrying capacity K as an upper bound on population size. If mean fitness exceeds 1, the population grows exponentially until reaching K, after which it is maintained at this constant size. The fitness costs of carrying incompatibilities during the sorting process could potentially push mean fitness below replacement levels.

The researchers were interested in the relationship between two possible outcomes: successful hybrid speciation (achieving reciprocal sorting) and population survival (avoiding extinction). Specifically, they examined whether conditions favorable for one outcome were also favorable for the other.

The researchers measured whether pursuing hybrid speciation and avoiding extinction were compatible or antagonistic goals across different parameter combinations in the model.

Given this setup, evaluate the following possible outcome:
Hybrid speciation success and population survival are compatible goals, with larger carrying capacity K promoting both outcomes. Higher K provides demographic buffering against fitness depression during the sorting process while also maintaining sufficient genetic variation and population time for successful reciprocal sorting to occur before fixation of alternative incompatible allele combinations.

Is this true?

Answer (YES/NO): NO